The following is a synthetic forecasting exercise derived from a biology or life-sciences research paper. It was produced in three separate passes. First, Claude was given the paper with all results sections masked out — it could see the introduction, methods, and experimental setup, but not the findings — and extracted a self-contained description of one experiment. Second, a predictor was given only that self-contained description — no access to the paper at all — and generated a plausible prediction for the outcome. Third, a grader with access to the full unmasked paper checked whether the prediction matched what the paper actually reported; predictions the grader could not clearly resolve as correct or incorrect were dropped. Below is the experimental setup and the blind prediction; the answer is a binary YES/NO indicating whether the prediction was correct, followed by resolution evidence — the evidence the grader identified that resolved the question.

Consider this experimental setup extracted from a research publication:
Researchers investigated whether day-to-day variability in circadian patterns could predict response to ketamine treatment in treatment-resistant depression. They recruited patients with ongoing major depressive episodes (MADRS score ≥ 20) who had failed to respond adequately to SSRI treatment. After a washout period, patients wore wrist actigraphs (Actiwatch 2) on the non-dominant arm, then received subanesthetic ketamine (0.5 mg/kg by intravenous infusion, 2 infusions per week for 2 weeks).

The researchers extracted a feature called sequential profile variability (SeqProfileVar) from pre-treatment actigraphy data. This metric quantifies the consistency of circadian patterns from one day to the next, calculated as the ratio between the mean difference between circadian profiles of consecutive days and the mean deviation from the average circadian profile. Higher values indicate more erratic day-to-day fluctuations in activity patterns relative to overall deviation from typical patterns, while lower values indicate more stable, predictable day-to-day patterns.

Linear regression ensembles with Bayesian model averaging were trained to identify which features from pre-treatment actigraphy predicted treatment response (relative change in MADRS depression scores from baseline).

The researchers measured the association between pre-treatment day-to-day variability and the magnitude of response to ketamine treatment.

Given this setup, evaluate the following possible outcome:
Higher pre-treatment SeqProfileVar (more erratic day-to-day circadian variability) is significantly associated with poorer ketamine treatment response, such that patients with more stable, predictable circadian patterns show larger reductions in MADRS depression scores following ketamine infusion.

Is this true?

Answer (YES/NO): NO